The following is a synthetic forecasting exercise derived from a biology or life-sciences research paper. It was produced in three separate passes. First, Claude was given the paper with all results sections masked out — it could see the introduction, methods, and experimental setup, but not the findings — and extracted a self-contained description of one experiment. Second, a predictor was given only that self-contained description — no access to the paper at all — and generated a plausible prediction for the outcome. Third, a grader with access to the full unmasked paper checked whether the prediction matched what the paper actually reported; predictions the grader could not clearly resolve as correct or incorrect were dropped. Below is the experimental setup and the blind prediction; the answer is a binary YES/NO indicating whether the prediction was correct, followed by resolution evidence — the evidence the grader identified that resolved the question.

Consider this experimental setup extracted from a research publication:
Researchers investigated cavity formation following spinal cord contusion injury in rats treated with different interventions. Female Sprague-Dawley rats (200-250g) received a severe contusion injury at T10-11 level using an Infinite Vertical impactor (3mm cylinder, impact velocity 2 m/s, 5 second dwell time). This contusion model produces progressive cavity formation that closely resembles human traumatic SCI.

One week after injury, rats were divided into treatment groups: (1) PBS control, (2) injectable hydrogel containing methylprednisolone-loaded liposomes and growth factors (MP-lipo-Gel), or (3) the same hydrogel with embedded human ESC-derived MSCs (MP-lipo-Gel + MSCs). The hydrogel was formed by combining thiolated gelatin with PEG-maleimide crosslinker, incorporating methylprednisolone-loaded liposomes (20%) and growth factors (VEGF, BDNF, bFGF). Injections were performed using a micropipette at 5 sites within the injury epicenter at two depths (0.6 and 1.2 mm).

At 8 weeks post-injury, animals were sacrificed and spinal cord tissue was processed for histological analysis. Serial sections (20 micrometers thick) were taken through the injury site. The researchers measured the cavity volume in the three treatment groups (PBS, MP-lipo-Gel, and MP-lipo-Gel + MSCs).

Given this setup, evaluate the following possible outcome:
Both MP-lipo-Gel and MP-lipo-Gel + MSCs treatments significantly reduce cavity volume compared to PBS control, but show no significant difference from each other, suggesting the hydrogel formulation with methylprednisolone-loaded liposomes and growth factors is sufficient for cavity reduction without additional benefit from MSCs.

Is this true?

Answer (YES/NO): NO